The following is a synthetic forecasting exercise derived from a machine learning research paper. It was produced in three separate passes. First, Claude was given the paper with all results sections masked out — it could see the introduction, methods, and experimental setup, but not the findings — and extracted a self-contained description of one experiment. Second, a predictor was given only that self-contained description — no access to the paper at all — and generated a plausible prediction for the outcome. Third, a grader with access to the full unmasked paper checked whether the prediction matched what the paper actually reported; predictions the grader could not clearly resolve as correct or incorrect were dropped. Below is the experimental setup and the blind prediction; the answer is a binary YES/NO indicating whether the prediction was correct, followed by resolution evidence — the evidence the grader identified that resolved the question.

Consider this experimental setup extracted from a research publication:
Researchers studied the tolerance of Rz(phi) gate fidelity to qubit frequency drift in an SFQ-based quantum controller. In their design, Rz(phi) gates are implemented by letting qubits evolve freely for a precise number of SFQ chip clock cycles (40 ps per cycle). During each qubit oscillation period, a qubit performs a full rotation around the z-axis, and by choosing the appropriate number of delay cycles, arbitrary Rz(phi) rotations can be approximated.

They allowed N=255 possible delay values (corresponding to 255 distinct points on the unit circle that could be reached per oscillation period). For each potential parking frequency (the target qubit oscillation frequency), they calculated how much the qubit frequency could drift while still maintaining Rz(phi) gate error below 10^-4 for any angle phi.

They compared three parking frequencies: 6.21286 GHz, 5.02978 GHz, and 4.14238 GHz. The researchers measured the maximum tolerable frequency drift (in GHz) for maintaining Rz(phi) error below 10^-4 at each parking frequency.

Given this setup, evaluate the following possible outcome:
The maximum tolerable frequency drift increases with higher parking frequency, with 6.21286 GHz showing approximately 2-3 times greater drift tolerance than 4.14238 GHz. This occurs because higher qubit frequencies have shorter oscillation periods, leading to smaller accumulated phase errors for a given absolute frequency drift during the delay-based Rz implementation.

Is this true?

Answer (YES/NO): NO